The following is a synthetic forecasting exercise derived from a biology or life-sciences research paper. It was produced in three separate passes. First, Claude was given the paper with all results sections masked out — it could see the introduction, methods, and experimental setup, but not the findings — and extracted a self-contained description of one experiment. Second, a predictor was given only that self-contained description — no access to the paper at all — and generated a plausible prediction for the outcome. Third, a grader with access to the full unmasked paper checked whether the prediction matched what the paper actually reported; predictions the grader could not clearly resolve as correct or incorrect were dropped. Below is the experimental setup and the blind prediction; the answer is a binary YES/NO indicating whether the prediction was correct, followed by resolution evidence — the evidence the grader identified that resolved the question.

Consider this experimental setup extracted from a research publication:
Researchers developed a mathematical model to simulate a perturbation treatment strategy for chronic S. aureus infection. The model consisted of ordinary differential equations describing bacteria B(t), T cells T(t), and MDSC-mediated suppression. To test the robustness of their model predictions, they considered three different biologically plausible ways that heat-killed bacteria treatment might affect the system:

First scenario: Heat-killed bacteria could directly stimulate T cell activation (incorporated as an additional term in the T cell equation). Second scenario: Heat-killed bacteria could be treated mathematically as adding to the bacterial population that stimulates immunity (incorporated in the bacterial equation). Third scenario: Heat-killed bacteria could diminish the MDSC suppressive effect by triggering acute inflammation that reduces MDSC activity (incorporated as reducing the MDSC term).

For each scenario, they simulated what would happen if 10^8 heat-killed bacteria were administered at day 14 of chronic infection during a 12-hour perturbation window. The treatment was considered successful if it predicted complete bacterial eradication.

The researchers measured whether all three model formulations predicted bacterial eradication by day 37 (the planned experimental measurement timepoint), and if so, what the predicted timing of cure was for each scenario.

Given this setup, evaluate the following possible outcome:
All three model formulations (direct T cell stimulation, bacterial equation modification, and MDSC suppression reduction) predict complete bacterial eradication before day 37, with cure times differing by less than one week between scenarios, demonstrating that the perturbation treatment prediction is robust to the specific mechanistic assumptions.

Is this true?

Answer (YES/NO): NO